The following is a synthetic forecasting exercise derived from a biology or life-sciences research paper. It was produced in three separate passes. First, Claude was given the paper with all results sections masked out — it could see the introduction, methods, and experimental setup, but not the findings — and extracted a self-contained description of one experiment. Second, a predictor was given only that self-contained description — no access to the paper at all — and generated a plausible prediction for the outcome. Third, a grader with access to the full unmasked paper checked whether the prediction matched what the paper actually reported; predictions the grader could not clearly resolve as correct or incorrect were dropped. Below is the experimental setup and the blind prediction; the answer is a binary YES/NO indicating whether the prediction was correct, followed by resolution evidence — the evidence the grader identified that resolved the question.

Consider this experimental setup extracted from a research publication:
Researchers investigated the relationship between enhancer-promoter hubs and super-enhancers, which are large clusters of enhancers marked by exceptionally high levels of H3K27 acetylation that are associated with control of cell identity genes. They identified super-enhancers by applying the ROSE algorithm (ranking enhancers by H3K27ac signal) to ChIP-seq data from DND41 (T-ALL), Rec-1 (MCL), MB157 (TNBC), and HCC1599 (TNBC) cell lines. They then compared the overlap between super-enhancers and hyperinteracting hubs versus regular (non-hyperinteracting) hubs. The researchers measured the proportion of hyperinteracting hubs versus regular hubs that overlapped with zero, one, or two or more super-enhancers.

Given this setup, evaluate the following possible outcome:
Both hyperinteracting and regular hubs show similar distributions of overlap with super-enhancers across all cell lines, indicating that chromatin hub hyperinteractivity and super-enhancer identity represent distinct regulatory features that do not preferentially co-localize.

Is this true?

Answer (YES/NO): NO